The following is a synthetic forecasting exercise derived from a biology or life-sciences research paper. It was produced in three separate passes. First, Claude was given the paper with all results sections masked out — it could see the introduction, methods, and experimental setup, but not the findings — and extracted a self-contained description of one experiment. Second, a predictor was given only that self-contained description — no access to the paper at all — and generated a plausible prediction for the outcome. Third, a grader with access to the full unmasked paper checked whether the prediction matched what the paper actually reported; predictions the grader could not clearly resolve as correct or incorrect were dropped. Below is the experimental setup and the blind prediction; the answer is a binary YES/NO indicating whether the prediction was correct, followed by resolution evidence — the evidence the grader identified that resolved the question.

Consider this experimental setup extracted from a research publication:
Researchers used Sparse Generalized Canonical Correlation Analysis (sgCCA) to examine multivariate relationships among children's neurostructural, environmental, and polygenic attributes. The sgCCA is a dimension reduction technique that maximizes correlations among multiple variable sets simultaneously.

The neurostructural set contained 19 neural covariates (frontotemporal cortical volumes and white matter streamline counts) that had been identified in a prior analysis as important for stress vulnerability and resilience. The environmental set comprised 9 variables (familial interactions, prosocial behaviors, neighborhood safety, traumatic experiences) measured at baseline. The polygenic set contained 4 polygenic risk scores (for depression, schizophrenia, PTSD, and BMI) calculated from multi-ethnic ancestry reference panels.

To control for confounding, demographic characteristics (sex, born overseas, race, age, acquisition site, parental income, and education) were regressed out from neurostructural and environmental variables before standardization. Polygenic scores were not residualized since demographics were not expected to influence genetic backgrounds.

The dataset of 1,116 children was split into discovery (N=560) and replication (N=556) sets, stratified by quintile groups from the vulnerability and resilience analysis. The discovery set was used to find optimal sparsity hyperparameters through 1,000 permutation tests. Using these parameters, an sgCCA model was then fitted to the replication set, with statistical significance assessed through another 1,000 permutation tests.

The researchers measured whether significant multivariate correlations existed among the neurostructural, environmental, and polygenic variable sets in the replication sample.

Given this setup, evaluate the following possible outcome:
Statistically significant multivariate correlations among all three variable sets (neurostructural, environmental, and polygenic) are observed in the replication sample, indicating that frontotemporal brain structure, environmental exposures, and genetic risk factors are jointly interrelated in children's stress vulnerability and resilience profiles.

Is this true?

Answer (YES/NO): YES